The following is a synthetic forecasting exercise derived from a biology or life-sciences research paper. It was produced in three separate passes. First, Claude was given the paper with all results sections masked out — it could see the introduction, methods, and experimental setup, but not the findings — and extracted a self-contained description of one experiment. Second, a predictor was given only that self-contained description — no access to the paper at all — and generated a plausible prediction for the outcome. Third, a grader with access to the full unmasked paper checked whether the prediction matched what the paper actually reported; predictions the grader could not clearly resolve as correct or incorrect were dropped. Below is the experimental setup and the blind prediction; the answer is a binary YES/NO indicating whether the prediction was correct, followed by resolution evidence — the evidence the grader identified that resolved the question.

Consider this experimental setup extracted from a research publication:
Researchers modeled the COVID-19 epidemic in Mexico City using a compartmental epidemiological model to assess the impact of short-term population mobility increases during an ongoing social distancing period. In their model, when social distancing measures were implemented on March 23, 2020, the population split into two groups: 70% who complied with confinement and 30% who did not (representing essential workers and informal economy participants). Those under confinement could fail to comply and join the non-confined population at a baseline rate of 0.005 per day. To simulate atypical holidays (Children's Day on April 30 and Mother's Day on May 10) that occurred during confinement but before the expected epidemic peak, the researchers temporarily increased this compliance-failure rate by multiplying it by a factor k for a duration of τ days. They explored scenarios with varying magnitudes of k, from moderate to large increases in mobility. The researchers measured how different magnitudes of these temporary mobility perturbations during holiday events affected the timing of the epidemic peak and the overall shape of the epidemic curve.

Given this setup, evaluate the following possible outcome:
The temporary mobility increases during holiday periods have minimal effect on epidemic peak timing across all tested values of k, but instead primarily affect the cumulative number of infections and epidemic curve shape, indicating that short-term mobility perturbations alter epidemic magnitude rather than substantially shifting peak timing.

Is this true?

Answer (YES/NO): NO